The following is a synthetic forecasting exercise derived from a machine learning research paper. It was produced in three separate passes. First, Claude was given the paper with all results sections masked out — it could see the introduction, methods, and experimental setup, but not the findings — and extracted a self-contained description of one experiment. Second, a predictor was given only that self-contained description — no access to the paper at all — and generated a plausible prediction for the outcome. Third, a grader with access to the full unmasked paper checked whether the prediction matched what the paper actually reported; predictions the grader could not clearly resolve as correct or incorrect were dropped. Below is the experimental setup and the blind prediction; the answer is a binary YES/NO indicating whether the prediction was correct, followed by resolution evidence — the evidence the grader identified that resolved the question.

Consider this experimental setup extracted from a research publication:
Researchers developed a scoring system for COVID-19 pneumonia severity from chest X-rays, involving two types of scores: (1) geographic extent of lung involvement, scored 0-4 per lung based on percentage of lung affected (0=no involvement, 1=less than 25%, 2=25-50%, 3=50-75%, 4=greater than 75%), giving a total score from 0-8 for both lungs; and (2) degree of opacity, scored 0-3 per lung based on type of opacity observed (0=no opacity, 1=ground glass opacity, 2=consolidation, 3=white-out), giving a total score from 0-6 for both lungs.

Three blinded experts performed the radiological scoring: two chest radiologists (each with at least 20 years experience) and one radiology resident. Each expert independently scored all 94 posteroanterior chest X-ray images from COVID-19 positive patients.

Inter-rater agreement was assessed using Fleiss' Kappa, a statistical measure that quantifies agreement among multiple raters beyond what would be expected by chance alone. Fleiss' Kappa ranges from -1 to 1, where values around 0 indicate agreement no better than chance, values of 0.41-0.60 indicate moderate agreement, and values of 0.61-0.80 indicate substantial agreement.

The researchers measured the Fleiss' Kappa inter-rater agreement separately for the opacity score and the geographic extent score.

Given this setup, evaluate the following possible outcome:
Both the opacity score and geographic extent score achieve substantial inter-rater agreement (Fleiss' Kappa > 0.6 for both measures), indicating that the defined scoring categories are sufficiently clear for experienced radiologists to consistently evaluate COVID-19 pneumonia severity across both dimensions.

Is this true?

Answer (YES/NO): NO